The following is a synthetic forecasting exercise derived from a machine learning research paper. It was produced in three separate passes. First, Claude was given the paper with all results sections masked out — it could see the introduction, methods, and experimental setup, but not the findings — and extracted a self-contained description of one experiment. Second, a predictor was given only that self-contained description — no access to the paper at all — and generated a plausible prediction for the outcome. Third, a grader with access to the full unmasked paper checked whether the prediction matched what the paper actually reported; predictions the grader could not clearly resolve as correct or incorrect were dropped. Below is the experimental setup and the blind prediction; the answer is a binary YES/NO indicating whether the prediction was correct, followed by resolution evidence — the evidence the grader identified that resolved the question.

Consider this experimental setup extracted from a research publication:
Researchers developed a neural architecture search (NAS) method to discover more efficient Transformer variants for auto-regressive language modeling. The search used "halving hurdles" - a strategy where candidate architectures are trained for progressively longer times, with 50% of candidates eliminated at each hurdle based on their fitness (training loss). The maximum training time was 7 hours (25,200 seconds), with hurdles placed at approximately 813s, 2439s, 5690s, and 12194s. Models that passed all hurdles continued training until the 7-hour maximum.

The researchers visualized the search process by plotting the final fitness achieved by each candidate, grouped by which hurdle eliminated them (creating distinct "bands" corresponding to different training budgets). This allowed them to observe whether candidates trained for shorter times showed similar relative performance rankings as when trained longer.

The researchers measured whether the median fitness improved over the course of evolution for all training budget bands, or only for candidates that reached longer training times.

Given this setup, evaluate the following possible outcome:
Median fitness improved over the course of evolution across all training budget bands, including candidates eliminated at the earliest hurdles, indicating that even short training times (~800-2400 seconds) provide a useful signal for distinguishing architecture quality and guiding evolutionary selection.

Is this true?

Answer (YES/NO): YES